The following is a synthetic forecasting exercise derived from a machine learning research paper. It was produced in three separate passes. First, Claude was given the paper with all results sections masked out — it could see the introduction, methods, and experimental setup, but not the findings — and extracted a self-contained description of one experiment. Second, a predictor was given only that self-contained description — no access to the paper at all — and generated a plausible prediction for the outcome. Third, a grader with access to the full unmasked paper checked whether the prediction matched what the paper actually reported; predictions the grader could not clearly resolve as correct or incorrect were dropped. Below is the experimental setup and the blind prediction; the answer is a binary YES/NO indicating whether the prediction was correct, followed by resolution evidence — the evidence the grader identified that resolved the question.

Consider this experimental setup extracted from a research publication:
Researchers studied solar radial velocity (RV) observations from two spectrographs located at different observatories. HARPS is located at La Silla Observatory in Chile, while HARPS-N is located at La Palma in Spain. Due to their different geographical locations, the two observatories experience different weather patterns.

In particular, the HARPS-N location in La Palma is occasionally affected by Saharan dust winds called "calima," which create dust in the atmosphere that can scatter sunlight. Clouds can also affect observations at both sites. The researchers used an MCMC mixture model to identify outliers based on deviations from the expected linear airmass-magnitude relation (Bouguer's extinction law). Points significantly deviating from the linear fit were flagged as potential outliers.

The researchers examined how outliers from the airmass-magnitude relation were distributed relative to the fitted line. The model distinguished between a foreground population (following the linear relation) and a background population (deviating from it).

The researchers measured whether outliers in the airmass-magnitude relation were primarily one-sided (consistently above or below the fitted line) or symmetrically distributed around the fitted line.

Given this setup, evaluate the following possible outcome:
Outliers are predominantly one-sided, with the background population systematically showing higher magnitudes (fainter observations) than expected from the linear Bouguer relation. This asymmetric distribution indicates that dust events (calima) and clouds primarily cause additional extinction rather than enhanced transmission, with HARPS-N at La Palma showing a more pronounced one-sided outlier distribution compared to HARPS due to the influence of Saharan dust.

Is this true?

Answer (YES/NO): YES